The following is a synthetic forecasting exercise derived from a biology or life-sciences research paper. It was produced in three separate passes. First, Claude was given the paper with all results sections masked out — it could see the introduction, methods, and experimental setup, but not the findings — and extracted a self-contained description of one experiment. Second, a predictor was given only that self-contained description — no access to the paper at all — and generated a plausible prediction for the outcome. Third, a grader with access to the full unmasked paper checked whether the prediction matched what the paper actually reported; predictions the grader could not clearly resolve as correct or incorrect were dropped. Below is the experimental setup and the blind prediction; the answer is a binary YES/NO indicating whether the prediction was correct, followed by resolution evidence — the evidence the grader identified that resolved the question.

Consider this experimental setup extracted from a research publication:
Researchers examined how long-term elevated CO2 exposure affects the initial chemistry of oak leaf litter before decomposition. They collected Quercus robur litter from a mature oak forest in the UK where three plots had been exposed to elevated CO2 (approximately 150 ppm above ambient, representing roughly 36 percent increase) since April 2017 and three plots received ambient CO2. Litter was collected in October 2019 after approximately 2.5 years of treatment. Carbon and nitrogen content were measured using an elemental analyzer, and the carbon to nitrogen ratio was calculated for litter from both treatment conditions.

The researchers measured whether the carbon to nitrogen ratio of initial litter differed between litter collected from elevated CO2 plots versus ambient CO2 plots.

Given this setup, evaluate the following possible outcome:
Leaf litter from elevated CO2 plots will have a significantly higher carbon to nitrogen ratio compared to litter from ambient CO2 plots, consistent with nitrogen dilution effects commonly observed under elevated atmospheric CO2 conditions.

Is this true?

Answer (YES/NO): NO